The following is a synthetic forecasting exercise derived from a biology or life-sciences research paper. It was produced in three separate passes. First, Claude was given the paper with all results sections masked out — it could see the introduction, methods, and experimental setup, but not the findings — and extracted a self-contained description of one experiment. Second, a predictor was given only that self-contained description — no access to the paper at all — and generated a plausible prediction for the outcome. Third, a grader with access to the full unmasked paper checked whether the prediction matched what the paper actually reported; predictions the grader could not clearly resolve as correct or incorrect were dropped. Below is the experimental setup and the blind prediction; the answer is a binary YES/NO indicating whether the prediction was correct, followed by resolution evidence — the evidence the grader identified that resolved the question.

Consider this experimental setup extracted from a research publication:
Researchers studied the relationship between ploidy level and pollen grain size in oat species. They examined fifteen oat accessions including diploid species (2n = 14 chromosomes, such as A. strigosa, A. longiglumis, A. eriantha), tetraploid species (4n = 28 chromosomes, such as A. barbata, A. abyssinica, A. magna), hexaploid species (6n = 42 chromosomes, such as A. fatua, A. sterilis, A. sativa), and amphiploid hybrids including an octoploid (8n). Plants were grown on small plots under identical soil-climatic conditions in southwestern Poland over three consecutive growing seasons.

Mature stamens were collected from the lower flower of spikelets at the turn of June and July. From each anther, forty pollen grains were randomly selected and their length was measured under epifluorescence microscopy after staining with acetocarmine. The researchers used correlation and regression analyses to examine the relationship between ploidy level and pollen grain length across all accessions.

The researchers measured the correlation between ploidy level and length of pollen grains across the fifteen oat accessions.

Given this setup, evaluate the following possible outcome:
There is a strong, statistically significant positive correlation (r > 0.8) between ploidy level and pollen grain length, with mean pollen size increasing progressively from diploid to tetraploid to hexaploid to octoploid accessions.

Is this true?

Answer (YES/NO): NO